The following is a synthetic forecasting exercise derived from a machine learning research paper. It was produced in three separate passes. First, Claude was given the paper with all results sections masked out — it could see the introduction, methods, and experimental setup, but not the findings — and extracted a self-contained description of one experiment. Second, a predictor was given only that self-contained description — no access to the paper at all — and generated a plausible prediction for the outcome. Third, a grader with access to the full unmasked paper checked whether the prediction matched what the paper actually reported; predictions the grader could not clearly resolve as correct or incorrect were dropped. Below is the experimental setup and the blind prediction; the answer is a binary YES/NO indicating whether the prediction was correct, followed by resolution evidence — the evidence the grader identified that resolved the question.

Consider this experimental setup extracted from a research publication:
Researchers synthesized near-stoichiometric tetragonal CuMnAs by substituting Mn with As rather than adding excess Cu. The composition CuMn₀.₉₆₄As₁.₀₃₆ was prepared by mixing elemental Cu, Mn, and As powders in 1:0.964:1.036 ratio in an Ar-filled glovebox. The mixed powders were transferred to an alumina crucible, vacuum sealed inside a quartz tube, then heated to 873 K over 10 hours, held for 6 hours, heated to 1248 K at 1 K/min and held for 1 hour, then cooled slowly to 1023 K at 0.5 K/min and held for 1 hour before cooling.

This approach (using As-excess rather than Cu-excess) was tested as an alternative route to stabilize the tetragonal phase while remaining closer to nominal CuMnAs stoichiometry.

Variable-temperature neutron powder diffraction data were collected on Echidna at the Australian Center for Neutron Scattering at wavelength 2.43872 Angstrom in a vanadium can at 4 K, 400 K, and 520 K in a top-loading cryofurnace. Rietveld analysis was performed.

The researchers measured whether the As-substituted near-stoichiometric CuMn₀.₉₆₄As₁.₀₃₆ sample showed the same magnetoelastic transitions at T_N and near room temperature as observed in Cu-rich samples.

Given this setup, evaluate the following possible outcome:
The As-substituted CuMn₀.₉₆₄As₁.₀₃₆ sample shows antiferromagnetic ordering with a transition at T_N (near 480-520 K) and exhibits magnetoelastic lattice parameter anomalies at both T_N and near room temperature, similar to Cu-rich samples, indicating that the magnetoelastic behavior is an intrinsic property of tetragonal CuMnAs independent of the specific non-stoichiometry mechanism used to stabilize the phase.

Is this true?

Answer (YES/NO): YES